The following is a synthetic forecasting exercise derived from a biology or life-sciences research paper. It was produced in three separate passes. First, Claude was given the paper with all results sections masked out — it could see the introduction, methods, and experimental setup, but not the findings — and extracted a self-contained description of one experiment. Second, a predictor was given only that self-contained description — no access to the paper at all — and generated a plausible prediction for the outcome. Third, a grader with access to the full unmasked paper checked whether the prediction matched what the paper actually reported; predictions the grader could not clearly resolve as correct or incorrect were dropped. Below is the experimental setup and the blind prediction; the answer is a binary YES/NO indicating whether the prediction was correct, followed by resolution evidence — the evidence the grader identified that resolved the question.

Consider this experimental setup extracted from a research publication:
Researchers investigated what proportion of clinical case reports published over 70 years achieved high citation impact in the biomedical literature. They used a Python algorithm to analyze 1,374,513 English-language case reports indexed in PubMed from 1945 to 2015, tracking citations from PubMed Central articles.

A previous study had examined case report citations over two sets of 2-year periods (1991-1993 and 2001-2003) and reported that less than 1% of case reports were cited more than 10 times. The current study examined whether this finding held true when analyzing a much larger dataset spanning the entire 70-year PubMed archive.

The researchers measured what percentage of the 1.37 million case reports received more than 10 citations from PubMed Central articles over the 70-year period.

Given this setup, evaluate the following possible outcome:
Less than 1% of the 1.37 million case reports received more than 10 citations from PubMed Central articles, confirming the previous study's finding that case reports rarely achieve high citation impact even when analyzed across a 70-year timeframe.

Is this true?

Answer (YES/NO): NO